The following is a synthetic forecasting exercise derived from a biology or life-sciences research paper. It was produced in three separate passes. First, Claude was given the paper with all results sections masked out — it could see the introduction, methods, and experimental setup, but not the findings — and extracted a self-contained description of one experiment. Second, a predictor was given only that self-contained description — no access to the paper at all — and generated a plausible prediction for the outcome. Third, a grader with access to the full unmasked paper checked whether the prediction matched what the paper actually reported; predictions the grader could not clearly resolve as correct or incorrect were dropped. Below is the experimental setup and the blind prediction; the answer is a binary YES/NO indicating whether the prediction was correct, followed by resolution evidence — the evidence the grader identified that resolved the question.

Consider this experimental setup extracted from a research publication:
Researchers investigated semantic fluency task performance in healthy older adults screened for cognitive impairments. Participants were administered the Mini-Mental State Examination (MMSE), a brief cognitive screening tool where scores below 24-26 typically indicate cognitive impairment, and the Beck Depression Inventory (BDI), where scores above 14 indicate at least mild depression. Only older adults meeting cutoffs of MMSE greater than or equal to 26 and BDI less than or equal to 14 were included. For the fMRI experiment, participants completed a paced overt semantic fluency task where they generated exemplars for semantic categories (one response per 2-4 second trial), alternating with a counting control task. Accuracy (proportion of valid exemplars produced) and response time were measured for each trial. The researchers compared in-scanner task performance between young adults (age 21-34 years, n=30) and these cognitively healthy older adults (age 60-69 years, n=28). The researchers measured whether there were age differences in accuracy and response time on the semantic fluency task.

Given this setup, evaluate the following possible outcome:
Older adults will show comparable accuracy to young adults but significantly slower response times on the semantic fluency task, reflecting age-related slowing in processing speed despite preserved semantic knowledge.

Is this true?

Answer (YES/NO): YES